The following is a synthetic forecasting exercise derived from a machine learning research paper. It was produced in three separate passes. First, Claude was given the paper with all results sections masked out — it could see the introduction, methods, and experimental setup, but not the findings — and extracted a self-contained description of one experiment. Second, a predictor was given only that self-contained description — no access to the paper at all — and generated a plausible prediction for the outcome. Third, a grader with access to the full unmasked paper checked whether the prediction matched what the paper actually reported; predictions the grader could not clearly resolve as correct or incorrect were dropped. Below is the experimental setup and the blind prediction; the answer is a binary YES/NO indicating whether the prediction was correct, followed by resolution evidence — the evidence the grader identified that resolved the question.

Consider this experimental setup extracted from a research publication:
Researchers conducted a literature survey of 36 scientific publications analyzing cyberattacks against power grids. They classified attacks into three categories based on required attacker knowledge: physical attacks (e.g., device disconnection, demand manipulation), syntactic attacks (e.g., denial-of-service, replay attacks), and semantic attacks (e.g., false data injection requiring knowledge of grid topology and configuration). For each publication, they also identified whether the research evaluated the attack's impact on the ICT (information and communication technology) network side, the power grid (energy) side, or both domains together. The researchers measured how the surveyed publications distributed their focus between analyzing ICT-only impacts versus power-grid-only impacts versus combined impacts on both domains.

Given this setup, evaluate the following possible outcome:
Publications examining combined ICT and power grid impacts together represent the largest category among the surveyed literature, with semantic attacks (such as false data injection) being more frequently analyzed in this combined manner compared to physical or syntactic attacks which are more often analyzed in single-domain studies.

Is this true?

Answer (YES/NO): NO